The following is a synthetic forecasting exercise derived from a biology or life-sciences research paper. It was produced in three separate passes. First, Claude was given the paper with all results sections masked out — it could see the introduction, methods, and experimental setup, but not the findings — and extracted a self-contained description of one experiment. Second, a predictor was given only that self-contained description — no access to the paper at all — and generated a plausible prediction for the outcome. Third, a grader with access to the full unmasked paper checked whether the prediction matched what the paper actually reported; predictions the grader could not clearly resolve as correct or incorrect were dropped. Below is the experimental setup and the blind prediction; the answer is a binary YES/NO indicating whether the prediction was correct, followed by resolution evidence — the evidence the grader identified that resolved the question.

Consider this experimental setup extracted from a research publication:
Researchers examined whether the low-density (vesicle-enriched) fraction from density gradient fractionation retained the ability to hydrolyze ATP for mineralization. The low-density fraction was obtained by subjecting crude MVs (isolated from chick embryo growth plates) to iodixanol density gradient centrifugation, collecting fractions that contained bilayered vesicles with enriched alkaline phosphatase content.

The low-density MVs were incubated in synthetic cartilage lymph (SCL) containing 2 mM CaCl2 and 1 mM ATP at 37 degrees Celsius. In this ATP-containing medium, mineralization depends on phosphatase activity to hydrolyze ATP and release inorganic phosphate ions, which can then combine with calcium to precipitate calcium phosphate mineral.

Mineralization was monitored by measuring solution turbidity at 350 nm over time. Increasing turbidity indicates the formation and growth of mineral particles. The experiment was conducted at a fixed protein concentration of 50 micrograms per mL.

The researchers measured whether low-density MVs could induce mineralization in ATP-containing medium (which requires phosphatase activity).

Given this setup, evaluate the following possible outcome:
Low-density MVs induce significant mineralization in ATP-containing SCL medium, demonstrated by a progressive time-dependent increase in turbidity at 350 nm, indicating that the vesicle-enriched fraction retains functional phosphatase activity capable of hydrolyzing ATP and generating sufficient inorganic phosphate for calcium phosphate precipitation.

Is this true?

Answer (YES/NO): YES